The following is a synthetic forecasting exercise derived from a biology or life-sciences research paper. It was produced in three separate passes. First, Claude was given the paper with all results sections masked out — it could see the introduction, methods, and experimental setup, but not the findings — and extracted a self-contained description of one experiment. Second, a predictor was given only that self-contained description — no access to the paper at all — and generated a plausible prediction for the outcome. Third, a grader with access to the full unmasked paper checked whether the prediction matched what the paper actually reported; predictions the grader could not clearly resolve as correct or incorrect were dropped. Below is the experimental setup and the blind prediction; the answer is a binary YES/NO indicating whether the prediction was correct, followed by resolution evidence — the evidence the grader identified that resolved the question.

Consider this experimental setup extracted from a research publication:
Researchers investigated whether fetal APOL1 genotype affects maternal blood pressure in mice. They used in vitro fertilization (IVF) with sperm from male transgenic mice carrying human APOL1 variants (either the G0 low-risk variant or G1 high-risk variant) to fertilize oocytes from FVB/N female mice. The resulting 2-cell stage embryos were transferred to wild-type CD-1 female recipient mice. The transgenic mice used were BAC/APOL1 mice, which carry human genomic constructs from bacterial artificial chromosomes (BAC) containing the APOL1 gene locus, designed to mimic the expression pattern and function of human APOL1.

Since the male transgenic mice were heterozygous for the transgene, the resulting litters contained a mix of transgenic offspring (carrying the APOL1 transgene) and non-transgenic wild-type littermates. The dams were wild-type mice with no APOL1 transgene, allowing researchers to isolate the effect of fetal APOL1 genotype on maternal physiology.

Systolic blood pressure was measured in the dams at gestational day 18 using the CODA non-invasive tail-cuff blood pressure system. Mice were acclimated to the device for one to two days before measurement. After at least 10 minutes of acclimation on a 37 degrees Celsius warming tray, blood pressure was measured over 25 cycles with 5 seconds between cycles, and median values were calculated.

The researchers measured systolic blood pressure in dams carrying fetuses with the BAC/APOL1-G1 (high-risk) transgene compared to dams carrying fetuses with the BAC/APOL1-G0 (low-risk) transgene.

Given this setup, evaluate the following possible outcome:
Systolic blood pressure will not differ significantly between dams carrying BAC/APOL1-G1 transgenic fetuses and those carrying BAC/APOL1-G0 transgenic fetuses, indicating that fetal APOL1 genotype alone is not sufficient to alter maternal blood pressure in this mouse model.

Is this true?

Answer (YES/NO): NO